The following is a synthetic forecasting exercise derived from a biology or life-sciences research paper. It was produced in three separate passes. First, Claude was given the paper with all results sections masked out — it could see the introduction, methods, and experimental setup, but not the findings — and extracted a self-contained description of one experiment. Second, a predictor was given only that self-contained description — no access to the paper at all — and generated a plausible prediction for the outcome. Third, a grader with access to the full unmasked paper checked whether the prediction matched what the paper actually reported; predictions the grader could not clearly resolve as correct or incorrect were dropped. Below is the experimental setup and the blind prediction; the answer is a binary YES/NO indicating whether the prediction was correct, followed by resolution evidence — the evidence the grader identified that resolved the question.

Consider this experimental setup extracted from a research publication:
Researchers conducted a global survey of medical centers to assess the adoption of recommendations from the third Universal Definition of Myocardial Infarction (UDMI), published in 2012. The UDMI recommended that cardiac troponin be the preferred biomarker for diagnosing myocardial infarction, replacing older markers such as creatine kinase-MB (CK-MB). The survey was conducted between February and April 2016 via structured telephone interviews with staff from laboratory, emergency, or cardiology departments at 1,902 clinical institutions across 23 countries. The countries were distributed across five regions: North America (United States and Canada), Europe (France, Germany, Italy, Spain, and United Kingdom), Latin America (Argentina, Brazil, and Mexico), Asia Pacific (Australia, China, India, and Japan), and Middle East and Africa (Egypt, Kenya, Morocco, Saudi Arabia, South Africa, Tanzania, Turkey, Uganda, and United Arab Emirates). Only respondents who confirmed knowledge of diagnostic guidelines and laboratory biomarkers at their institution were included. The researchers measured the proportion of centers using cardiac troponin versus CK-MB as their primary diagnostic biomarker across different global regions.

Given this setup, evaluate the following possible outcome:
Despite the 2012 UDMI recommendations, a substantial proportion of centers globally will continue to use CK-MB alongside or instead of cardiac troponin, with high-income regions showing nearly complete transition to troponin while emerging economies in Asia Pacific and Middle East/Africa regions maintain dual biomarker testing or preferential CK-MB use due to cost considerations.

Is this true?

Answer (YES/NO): NO